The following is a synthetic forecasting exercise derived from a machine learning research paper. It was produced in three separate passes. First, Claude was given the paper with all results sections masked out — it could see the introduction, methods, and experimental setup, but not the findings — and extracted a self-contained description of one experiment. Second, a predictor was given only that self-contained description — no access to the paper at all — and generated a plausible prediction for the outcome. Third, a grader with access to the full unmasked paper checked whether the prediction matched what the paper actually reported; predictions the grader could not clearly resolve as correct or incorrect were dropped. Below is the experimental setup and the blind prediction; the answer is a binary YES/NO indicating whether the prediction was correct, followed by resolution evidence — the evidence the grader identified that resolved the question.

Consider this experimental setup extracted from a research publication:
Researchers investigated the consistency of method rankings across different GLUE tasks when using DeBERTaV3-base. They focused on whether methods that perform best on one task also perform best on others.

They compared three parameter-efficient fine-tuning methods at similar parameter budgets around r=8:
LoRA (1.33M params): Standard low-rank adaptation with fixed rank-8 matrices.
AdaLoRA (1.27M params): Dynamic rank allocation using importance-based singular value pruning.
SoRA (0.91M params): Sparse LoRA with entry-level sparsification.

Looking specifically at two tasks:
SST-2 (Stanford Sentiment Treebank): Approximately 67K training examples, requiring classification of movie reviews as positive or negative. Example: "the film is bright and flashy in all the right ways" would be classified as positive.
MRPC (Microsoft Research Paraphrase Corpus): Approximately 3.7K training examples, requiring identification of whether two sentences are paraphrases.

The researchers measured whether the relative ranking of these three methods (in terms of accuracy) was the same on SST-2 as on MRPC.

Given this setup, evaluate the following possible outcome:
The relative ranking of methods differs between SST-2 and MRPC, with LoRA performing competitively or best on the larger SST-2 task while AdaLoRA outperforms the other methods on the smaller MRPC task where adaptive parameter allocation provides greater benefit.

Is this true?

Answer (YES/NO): NO